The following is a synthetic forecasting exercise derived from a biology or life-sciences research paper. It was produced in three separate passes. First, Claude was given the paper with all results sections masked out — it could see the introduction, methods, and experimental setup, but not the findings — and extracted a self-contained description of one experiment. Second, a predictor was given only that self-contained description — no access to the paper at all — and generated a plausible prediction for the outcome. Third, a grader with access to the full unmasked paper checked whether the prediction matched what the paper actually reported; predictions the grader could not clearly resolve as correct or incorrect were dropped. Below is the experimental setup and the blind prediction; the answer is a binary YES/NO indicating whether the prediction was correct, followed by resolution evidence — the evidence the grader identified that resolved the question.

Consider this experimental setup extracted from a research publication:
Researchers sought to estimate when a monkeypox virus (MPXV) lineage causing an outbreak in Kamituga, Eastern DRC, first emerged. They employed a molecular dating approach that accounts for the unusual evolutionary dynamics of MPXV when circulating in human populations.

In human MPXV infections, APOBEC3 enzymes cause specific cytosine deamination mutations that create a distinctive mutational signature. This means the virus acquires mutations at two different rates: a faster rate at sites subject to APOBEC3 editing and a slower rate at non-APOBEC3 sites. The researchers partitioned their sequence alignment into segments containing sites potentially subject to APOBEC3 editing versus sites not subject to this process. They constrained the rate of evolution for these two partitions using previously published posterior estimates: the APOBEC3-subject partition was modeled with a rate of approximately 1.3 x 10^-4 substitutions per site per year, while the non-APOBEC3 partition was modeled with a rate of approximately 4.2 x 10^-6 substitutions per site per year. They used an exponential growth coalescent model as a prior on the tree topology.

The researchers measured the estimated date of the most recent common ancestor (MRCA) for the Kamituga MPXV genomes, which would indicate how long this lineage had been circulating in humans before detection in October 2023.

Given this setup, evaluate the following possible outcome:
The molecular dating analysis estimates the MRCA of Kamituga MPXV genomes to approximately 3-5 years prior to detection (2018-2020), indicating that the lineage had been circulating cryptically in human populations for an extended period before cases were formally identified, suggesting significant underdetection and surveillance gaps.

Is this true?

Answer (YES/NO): NO